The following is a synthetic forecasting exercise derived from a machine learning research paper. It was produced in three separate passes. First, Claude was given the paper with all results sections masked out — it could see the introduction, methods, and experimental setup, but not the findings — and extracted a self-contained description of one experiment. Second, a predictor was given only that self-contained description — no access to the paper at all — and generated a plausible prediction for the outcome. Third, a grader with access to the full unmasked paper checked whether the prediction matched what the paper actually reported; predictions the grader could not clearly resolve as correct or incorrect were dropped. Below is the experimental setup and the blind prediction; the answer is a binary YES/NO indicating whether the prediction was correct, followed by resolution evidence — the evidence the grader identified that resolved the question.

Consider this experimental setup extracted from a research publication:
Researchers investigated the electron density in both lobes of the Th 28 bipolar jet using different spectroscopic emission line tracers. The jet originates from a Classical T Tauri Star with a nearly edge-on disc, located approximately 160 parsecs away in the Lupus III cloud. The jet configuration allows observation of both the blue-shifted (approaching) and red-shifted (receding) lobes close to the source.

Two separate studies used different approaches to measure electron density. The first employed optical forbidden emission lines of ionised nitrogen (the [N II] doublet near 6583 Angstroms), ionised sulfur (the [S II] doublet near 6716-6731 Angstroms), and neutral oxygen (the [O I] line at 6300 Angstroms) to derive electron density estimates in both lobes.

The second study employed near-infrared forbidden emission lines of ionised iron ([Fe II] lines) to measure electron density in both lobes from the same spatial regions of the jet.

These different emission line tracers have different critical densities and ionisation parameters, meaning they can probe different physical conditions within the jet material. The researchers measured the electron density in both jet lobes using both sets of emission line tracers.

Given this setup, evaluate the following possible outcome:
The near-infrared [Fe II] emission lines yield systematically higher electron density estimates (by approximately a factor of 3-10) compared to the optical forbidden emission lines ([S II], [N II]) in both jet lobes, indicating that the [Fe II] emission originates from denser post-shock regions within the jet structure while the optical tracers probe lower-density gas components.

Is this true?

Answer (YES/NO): NO